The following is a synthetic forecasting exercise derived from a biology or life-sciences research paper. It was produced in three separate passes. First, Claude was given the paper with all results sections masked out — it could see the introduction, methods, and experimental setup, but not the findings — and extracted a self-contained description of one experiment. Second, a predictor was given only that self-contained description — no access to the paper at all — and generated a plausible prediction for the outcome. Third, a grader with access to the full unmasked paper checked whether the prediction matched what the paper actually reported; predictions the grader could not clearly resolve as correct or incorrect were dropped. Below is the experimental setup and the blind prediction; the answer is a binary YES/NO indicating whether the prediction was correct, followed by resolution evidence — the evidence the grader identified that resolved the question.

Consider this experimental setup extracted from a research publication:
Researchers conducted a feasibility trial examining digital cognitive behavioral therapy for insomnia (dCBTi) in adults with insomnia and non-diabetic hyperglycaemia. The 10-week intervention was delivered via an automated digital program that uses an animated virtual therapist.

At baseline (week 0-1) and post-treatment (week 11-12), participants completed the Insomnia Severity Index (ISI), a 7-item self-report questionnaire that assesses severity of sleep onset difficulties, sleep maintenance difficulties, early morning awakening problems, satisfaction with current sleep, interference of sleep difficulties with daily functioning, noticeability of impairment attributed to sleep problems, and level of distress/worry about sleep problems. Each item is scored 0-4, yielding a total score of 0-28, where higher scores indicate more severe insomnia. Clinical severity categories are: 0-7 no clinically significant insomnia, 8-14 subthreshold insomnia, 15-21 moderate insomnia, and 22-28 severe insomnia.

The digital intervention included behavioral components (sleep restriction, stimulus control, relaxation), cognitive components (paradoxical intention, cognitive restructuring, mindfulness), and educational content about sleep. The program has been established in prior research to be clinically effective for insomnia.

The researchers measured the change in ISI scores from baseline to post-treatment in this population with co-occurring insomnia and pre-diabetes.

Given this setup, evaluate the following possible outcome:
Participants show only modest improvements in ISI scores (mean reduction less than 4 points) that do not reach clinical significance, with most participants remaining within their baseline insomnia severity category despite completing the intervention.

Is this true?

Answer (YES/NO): NO